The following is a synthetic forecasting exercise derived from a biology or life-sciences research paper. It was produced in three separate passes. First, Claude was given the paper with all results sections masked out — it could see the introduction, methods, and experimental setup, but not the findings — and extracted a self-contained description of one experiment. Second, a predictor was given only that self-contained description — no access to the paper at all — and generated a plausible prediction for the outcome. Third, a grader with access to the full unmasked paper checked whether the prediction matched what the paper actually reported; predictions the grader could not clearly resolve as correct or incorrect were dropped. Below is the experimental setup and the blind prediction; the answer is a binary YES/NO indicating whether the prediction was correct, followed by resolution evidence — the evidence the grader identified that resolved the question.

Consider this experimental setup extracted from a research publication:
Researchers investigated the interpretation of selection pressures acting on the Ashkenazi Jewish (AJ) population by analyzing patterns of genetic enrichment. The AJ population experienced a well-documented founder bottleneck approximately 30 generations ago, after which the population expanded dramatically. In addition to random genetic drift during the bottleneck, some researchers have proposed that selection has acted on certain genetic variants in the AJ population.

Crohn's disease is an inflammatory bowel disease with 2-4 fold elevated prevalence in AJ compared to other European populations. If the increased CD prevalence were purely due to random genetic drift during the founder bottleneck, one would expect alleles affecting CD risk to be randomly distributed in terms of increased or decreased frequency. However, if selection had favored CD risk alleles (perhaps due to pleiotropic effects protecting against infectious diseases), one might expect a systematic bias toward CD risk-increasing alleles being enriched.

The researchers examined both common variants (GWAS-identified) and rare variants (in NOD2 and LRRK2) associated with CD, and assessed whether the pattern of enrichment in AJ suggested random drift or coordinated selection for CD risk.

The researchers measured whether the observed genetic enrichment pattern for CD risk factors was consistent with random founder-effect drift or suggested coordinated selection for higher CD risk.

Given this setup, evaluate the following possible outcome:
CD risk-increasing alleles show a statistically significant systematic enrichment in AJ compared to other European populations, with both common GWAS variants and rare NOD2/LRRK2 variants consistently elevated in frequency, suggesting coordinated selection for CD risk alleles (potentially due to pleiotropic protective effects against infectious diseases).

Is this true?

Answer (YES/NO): YES